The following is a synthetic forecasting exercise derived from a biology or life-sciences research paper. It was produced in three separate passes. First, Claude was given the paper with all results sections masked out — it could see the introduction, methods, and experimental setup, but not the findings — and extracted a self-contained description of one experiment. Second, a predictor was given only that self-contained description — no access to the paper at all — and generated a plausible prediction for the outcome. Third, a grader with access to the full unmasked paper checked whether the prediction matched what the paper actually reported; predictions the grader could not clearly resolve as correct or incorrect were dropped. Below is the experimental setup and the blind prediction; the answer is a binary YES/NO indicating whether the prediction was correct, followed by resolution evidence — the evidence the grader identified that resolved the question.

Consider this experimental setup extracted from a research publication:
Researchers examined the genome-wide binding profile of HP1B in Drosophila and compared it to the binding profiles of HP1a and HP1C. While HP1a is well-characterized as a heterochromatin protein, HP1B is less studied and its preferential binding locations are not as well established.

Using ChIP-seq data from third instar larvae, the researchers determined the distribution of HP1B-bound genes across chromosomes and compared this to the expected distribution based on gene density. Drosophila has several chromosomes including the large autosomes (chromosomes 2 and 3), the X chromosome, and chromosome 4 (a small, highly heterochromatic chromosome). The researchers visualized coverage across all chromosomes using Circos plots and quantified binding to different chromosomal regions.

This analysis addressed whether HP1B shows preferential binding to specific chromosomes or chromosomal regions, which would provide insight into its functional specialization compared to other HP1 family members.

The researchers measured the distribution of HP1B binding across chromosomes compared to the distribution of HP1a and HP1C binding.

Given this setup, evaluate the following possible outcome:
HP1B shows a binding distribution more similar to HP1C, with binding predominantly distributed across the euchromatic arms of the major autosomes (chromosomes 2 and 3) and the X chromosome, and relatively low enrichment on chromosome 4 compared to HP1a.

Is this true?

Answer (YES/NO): YES